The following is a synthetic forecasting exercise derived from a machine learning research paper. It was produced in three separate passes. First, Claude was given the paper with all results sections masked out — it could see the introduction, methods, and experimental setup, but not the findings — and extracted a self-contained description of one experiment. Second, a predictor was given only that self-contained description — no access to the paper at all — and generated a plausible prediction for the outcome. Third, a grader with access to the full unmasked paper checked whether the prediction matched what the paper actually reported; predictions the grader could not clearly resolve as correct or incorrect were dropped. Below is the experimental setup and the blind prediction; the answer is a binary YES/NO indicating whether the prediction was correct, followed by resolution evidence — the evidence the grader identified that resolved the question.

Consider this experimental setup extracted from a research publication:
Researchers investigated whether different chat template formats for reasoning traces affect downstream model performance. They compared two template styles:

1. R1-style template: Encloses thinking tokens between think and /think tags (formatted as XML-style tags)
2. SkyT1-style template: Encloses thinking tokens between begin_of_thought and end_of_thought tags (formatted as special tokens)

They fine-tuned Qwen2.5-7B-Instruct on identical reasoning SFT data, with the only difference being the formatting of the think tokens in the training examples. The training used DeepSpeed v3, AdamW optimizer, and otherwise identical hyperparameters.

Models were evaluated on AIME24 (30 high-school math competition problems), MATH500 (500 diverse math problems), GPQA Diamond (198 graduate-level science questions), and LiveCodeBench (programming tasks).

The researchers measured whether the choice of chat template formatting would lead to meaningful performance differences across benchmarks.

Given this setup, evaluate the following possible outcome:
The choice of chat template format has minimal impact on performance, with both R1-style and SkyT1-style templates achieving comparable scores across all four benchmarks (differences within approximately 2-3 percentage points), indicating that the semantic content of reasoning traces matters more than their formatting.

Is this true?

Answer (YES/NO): YES